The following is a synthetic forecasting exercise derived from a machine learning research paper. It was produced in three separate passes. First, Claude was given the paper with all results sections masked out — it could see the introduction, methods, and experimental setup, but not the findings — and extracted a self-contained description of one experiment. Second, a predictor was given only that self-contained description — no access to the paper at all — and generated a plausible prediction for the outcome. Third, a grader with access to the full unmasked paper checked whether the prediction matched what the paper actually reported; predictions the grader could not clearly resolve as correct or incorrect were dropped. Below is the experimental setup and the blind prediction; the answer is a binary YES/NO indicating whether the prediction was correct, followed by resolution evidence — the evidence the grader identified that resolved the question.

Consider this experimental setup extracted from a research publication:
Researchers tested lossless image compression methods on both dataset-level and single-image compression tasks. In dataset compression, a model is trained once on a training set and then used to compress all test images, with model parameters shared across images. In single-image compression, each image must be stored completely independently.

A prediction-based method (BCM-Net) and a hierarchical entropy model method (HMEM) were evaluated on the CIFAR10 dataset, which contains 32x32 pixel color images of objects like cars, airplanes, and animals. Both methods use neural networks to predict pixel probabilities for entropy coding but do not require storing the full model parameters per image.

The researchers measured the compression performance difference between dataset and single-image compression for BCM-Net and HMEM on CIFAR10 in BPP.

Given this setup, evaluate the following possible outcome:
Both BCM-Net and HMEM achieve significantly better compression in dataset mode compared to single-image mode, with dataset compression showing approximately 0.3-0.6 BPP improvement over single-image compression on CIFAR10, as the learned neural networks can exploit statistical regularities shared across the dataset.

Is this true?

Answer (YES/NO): NO